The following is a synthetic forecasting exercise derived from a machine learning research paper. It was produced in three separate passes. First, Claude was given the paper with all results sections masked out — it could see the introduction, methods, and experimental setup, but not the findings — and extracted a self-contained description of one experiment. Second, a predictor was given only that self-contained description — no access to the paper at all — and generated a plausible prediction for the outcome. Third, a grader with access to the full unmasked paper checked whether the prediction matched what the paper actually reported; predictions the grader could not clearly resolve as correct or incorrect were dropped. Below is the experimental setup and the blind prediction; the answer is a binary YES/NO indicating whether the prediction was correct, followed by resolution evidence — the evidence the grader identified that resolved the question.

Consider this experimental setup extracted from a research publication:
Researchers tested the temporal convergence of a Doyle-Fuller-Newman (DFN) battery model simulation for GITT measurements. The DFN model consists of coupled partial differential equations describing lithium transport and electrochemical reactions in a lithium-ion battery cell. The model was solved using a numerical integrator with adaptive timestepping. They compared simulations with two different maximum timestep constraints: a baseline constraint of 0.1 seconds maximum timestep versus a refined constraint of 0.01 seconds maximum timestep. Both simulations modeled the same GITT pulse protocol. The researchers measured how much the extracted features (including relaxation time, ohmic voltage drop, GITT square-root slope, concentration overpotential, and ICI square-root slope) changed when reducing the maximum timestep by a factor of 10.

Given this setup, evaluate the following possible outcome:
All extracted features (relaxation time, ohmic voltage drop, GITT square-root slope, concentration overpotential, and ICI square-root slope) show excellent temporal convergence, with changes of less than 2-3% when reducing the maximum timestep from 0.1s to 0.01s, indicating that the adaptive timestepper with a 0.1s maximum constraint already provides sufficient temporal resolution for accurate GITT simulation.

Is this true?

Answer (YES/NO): YES